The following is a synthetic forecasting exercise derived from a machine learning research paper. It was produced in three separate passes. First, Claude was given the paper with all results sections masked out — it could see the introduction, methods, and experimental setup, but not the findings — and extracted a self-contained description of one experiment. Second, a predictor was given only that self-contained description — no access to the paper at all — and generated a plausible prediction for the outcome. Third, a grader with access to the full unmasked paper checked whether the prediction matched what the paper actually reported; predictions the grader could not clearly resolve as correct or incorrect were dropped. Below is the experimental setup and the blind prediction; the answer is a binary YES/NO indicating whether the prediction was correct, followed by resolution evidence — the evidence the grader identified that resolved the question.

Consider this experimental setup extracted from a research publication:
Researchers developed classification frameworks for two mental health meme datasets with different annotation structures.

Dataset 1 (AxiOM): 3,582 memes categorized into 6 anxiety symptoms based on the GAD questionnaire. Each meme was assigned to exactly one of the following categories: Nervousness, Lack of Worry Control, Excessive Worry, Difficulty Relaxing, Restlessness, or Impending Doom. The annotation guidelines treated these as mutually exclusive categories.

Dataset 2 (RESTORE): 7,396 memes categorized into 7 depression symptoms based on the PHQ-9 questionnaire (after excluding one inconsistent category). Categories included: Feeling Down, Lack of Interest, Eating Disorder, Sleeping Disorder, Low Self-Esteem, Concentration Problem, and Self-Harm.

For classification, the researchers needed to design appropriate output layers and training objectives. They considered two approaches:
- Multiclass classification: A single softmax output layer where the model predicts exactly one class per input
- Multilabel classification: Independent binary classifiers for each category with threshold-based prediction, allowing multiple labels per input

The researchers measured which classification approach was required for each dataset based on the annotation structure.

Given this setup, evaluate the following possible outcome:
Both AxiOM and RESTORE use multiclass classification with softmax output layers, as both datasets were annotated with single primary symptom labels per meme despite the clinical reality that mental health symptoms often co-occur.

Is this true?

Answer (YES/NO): NO